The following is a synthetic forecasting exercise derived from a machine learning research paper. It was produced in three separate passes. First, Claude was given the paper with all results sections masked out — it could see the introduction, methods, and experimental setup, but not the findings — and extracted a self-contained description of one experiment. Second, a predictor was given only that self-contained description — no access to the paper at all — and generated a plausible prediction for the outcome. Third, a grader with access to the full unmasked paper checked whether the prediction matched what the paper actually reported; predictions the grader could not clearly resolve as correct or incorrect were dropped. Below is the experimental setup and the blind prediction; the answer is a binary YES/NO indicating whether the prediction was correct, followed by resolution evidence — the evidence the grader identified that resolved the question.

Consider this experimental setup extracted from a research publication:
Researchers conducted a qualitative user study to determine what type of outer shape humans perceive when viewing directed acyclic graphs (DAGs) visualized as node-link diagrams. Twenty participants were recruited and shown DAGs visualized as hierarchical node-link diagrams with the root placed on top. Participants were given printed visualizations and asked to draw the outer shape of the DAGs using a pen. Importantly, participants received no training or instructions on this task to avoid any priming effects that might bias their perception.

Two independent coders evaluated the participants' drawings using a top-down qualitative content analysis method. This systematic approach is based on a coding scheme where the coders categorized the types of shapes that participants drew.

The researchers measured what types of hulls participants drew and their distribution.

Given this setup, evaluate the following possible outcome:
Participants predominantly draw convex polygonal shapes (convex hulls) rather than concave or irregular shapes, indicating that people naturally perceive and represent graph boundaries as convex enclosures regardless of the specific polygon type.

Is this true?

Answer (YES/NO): NO